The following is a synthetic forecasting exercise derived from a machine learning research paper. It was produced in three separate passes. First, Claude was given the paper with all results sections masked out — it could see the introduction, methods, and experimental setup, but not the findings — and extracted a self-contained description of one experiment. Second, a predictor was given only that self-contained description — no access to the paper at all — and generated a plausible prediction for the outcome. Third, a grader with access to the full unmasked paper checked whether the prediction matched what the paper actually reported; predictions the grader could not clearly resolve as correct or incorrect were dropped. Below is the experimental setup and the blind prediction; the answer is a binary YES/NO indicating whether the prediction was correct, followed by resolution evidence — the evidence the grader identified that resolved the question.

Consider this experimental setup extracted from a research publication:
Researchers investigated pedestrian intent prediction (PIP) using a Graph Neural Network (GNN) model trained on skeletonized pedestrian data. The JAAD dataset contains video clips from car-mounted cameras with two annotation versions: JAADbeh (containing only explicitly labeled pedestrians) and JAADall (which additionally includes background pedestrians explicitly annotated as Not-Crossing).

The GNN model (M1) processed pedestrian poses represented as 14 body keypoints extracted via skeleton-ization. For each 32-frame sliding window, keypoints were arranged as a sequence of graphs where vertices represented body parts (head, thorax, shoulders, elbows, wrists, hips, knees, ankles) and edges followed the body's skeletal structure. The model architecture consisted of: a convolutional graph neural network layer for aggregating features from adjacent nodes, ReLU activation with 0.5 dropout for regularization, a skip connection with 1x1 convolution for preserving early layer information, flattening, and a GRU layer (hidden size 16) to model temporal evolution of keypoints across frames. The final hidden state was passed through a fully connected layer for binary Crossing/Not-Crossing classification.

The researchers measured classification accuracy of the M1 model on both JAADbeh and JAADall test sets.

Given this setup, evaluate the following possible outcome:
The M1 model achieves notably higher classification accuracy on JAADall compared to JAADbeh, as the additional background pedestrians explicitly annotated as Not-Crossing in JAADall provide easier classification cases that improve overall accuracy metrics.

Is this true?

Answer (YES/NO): YES